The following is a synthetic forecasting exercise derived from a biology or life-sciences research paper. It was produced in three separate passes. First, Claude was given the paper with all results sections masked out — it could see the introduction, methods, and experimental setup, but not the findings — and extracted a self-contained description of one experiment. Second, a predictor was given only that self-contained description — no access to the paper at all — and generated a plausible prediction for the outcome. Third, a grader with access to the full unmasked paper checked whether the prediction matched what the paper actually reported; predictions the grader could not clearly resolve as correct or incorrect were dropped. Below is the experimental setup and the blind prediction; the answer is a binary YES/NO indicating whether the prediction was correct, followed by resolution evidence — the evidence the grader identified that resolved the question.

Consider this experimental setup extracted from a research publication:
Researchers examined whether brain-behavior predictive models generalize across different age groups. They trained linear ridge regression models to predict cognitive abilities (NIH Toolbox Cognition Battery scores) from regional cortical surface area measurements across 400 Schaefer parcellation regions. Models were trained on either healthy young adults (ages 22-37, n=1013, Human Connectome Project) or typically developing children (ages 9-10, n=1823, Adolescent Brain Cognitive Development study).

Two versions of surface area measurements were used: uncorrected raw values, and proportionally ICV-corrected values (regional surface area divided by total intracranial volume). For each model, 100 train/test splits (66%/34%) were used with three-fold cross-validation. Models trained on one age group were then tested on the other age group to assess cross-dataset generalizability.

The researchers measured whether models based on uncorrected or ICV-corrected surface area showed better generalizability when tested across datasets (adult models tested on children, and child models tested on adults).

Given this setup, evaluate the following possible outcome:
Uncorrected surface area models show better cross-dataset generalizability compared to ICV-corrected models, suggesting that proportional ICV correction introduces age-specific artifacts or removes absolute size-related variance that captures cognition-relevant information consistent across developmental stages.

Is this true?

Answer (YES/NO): YES